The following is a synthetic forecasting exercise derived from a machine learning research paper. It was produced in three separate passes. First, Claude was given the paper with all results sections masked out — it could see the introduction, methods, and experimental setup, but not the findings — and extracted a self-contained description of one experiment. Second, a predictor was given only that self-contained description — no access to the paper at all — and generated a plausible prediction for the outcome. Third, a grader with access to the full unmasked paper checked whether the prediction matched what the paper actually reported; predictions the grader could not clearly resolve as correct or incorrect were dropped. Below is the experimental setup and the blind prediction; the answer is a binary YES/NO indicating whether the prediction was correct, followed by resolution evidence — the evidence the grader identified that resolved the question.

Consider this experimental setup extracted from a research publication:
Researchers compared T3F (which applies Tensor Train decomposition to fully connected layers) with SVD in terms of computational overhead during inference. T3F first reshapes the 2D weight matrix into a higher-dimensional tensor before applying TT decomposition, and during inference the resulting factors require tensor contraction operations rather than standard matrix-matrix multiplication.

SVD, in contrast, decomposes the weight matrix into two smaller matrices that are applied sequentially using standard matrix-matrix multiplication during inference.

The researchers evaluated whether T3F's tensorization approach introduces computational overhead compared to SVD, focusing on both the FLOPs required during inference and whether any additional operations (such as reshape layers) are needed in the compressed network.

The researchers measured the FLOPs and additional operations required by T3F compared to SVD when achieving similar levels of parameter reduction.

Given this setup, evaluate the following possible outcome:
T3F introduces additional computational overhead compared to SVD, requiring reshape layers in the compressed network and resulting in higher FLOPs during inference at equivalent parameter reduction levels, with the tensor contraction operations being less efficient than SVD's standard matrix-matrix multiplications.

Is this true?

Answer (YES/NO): YES